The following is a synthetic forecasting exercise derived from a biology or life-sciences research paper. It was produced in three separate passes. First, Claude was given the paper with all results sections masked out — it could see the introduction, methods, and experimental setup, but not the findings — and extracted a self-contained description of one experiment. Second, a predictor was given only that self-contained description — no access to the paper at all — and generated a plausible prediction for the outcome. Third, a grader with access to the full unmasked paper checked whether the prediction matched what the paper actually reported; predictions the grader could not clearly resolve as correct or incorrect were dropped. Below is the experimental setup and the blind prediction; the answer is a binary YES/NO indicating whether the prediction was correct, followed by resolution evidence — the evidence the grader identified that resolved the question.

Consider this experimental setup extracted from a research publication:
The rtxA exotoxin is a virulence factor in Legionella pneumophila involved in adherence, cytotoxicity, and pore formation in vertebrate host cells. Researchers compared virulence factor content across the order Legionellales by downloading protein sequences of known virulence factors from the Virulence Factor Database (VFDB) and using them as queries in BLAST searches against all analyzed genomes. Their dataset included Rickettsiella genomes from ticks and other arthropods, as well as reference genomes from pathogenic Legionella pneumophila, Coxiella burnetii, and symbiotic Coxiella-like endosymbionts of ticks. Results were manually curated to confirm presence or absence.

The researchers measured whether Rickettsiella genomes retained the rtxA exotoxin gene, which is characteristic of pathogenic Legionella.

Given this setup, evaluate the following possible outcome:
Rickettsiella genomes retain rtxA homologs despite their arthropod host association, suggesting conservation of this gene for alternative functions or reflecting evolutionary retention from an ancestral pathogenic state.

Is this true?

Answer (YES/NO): NO